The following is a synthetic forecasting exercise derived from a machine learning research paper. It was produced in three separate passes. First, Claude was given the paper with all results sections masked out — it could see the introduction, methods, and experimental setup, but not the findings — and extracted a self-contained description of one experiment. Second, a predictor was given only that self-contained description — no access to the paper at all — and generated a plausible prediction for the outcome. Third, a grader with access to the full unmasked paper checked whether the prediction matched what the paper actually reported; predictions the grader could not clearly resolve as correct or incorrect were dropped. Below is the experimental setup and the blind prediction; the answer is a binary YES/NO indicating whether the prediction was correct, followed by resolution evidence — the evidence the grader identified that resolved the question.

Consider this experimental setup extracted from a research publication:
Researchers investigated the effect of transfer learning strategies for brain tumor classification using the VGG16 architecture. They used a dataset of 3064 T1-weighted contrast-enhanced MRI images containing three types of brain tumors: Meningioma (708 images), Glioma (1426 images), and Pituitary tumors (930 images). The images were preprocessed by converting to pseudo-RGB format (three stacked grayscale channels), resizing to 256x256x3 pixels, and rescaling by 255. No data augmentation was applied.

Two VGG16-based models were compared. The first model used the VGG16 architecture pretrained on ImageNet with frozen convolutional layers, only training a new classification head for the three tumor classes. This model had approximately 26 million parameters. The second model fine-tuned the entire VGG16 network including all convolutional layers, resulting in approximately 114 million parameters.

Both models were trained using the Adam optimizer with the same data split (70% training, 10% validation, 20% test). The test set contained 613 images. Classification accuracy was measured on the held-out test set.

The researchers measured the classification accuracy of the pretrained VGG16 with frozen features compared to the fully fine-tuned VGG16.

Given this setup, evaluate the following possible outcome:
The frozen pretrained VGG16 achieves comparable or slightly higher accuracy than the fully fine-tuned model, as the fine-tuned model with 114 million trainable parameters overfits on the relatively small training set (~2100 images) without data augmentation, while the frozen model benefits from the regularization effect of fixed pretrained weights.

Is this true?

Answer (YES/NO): YES